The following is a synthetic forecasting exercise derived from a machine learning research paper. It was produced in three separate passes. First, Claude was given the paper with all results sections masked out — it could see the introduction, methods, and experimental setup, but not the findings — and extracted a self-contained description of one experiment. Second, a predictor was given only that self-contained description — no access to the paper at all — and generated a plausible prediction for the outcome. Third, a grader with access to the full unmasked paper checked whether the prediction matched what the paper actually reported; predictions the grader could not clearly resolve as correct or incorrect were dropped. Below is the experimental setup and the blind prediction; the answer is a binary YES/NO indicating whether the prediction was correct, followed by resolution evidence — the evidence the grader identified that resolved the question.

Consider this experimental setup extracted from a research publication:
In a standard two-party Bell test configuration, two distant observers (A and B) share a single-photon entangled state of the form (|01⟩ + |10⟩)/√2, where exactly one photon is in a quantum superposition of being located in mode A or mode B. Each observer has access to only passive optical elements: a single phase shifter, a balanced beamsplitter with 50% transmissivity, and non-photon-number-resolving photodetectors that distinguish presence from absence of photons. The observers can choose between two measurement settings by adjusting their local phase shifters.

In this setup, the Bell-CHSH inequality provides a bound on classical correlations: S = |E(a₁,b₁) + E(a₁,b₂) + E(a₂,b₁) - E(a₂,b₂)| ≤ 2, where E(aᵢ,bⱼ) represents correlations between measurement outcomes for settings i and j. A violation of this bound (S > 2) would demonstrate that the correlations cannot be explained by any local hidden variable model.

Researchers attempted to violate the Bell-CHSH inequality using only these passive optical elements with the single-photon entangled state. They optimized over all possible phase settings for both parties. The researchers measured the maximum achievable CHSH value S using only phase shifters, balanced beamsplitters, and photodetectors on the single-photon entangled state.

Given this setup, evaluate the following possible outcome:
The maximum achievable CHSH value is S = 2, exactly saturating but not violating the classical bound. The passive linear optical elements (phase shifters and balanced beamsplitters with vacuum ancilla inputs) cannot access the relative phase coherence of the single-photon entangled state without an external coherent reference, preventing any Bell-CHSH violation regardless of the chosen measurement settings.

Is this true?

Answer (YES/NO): YES